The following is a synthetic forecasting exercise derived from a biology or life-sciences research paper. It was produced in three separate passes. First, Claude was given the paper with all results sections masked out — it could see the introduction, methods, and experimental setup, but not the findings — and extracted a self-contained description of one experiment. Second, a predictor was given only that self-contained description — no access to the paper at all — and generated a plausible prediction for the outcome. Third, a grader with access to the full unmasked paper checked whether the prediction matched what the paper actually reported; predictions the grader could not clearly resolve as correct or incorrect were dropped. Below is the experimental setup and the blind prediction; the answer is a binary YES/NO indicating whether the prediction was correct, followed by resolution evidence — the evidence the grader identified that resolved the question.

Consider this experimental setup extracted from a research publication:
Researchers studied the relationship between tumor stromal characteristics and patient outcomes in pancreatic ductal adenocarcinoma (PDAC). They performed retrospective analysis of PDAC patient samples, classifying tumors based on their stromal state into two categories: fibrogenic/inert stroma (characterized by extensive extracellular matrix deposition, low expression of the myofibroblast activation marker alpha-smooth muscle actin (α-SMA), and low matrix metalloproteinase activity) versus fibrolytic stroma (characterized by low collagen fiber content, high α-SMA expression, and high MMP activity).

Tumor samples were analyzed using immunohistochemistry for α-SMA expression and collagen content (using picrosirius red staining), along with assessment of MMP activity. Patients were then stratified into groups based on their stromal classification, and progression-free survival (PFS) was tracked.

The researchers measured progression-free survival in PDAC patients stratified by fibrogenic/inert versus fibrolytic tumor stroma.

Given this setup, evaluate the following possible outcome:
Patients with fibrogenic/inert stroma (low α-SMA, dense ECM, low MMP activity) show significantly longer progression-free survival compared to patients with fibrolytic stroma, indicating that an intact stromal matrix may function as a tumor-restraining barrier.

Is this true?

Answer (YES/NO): YES